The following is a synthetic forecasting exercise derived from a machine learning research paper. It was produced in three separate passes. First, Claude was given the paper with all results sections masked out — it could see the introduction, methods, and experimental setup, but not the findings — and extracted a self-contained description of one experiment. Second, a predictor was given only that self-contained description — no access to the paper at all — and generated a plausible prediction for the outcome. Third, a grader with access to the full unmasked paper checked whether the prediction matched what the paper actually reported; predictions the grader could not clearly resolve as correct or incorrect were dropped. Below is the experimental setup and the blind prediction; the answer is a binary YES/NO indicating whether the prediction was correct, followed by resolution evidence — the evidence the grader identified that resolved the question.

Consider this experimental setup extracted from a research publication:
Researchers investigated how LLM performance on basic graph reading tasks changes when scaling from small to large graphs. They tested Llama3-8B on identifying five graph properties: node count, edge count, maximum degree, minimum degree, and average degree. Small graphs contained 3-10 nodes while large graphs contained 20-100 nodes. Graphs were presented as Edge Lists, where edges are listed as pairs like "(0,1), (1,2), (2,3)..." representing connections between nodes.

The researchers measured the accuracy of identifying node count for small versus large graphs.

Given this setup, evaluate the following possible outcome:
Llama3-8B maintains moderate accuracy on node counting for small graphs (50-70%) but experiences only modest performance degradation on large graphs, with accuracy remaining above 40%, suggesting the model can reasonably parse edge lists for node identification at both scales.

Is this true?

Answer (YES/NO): NO